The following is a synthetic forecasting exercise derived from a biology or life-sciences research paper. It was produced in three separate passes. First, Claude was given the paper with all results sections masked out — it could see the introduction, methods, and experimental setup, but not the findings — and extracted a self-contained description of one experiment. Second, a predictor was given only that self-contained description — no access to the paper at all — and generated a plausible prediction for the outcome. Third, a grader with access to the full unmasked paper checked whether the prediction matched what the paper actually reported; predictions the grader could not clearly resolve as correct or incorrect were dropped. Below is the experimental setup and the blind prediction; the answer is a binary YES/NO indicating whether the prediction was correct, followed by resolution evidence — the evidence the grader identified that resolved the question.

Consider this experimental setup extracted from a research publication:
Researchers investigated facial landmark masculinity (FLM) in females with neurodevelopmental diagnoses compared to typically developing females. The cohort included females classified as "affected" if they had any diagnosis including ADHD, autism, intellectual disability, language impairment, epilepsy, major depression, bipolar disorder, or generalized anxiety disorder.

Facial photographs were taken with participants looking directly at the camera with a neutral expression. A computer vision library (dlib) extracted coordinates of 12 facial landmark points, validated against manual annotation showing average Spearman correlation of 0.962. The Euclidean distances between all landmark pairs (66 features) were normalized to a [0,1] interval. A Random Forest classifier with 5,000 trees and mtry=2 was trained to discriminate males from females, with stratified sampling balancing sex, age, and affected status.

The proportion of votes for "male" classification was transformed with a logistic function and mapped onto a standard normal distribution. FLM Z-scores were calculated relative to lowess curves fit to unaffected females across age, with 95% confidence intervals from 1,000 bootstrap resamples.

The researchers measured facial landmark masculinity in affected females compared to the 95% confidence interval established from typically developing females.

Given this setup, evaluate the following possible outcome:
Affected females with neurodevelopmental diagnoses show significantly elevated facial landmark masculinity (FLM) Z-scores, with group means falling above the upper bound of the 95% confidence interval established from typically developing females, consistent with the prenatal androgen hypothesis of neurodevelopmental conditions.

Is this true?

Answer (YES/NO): YES